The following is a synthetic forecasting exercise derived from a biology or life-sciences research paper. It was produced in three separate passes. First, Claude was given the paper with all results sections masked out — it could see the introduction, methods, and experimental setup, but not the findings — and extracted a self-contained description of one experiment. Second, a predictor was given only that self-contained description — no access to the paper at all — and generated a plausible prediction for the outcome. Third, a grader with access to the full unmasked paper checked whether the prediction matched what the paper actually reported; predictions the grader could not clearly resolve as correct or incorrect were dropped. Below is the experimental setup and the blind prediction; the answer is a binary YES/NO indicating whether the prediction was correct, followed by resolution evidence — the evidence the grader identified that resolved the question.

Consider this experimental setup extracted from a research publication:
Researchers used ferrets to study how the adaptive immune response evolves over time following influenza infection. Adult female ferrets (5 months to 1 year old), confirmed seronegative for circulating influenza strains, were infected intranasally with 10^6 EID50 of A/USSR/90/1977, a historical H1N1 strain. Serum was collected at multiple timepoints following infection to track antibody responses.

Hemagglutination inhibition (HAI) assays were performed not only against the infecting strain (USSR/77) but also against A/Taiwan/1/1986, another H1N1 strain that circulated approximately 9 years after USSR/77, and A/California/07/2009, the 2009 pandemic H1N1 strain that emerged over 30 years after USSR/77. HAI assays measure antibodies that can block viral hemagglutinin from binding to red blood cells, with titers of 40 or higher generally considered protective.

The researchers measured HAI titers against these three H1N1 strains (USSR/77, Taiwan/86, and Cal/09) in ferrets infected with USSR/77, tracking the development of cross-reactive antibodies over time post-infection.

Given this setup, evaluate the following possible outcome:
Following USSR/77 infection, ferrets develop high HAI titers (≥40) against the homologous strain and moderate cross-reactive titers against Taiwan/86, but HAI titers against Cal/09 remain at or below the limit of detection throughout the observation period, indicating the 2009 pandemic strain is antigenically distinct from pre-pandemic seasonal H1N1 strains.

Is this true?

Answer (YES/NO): NO